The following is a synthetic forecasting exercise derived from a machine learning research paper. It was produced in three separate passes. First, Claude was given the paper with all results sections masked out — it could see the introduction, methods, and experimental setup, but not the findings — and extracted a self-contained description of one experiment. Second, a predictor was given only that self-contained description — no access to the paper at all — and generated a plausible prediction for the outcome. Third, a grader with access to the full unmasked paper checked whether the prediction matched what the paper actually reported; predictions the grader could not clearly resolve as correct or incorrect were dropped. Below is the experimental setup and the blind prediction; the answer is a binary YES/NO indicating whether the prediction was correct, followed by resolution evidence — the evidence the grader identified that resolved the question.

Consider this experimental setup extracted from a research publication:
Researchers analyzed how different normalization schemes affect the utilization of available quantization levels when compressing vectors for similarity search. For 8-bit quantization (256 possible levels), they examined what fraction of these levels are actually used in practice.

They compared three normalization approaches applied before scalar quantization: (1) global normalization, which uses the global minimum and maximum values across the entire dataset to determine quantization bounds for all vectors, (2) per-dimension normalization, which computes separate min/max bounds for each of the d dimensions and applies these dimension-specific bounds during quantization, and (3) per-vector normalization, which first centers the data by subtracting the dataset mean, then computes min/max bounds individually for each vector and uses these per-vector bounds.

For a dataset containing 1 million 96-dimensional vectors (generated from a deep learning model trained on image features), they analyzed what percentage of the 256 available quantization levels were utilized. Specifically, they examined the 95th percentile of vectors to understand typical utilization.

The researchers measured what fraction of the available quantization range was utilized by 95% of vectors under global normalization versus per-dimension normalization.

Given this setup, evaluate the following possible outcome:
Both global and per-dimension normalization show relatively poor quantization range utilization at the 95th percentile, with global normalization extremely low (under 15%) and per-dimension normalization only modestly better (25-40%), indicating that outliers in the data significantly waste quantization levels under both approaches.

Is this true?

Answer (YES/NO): NO